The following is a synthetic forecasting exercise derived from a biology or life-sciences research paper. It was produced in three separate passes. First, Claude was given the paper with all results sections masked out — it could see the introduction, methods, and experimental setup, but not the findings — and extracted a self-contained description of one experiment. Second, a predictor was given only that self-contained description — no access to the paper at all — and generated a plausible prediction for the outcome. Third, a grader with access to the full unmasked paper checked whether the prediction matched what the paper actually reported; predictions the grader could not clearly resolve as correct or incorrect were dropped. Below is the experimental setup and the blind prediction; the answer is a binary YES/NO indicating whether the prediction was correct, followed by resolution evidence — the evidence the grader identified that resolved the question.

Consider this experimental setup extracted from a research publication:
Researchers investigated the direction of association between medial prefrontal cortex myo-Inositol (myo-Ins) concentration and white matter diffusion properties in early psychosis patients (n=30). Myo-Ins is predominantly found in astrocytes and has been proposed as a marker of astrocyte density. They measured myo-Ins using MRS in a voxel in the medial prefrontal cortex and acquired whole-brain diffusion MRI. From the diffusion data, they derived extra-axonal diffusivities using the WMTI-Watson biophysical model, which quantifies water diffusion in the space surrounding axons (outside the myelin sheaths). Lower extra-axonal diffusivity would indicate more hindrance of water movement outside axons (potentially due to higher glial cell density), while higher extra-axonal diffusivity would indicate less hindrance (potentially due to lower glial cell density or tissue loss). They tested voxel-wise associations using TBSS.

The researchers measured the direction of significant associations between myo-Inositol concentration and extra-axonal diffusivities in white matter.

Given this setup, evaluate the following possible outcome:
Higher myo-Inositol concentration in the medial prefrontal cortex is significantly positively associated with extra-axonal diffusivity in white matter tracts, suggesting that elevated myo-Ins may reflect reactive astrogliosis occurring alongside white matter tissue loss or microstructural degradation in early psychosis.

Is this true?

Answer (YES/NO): NO